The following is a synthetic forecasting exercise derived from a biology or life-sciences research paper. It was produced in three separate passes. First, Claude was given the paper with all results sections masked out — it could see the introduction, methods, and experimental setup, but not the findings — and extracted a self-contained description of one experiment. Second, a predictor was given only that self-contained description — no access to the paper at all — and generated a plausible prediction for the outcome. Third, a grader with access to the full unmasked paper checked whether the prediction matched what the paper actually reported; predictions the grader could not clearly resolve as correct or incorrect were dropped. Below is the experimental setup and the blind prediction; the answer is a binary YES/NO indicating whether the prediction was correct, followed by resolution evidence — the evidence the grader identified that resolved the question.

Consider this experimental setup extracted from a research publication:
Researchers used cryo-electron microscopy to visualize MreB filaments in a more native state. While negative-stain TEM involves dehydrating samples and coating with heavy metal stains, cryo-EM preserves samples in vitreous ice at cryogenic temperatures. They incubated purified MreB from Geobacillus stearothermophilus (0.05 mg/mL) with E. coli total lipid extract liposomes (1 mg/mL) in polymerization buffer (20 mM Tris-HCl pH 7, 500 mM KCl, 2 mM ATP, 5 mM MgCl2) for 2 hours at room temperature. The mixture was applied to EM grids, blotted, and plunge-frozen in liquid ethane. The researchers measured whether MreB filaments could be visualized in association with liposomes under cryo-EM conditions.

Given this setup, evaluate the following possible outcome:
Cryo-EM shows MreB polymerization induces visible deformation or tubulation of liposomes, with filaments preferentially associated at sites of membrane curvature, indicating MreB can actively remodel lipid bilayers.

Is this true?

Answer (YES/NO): NO